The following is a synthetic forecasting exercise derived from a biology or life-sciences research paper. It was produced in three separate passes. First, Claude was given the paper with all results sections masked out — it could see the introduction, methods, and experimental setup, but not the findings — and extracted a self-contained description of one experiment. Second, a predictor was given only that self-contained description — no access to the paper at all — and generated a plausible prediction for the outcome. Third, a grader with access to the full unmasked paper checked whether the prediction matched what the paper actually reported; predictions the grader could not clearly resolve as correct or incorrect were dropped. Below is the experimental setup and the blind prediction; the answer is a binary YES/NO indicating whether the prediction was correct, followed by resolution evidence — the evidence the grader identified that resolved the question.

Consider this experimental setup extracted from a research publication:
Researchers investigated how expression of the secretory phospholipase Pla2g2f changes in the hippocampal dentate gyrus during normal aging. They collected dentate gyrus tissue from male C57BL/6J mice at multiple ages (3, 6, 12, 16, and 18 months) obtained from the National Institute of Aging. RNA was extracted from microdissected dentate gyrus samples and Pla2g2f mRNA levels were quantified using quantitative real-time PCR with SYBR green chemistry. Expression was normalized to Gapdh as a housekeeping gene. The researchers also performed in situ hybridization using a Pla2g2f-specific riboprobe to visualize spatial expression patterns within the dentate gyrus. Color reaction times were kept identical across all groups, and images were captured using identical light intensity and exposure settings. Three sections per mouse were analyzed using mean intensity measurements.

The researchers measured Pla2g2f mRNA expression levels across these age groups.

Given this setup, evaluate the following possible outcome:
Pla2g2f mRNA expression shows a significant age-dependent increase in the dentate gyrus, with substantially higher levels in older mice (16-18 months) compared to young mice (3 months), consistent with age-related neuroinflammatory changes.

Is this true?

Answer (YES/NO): YES